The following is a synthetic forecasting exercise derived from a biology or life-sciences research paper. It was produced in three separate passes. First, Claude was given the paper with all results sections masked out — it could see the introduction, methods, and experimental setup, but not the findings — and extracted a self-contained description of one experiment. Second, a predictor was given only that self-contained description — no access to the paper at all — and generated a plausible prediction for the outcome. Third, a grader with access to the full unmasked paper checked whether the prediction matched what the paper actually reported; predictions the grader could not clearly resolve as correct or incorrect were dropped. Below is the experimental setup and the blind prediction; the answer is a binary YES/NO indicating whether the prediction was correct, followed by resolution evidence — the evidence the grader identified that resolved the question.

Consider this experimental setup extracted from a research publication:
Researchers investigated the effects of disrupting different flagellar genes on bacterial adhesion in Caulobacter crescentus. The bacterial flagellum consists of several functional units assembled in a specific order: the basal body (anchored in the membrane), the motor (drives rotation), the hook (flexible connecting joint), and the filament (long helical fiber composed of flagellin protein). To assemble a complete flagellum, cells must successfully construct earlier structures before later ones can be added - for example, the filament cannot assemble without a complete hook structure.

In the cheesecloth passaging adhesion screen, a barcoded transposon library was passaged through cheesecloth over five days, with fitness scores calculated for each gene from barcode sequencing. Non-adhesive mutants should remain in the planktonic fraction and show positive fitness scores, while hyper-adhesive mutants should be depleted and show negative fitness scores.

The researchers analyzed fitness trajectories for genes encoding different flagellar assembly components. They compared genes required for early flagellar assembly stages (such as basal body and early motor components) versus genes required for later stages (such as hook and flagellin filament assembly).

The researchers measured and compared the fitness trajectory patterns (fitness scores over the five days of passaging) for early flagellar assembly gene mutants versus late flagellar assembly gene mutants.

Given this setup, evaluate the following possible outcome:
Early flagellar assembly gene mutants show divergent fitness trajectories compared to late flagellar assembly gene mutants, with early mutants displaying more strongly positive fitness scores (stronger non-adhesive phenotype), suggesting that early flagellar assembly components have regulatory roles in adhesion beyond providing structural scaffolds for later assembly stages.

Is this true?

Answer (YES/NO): NO